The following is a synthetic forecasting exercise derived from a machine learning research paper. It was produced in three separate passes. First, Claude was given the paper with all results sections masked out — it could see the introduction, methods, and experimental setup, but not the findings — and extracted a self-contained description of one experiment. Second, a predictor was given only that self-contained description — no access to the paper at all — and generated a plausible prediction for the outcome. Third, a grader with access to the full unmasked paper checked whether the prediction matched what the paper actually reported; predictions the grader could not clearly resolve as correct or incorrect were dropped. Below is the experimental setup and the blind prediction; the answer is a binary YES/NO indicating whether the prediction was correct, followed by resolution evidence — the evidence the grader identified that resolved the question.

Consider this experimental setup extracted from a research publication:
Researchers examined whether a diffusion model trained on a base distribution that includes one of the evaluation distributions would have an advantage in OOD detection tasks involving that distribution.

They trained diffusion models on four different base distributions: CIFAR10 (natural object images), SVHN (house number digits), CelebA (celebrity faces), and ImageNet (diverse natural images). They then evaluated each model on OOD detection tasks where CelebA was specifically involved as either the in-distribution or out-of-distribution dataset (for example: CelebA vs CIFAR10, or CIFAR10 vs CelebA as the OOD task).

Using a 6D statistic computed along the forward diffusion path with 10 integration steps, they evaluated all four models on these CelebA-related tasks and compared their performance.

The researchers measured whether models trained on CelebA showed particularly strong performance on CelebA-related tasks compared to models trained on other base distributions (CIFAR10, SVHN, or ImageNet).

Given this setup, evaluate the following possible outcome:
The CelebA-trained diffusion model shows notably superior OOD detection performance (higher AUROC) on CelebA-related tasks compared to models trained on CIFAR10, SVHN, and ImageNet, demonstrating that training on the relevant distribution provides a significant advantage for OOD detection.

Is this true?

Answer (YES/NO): YES